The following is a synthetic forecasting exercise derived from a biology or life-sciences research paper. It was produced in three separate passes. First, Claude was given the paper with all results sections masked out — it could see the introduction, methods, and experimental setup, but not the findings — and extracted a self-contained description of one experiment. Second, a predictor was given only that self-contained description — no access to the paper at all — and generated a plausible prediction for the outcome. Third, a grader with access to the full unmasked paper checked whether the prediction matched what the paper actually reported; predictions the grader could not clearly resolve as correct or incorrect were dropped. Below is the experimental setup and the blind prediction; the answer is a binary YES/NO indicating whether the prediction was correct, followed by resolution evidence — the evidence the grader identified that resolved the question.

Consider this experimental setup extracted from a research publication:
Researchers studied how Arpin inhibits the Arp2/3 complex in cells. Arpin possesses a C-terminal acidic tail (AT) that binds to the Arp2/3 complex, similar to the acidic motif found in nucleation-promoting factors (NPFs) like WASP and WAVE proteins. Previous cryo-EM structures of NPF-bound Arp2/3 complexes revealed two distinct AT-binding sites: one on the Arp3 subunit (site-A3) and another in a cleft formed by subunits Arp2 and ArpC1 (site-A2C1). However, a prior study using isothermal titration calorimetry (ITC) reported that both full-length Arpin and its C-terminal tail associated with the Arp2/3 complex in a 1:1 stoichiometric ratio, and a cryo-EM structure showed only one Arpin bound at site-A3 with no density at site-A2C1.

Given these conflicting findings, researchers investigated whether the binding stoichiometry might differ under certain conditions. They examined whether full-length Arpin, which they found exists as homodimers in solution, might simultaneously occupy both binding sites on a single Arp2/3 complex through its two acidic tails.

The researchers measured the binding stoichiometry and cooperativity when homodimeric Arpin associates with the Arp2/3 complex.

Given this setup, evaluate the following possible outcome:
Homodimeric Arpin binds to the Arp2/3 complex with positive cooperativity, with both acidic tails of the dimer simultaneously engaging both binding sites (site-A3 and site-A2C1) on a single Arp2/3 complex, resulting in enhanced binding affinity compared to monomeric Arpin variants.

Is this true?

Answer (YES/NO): YES